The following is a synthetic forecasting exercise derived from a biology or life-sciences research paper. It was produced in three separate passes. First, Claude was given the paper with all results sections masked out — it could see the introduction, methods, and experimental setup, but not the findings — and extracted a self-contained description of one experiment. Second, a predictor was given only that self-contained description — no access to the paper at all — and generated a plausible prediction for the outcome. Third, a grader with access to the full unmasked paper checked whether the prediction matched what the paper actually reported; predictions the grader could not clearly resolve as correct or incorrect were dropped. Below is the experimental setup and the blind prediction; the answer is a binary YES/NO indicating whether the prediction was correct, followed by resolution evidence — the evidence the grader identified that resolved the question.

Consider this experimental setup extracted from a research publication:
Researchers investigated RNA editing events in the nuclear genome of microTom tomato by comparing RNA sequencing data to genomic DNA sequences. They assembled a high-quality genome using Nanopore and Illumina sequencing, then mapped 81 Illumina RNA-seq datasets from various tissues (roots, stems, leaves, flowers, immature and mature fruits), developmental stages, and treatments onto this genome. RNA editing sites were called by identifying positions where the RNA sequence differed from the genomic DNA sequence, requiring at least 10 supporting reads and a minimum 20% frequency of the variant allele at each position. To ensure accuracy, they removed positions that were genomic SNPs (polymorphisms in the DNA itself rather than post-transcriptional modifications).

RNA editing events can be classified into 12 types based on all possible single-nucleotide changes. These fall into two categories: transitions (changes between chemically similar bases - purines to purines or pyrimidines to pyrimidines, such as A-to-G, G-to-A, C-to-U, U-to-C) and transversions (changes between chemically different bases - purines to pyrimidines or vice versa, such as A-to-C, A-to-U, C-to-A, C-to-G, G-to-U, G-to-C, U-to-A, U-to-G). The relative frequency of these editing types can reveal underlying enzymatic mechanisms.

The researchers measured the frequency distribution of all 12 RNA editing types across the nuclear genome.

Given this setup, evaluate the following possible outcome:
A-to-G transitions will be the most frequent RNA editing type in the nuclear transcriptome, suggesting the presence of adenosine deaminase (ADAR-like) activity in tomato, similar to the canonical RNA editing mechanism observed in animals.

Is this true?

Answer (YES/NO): NO